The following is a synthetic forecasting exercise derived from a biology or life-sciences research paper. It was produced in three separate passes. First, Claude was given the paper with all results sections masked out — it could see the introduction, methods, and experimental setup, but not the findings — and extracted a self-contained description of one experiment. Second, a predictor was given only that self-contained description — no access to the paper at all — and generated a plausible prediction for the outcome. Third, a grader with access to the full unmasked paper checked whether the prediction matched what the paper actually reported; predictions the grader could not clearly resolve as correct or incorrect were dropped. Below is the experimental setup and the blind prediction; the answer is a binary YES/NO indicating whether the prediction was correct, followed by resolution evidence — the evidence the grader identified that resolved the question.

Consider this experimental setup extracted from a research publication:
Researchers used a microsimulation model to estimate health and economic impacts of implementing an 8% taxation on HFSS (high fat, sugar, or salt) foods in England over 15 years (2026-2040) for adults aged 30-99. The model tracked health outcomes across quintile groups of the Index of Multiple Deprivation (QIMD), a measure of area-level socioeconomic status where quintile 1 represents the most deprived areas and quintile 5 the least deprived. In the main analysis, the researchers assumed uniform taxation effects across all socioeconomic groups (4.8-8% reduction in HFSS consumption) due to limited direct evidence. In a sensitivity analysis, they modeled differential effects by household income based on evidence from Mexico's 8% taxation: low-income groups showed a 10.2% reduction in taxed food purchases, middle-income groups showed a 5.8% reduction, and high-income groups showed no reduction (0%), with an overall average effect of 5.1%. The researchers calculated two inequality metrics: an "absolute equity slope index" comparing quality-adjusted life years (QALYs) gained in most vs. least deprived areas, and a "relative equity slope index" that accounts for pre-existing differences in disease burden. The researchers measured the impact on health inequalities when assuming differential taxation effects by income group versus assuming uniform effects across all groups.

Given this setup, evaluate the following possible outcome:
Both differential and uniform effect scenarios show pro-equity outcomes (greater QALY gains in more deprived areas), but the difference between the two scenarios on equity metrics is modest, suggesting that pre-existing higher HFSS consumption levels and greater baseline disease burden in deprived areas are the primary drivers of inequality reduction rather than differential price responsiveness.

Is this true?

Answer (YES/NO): NO